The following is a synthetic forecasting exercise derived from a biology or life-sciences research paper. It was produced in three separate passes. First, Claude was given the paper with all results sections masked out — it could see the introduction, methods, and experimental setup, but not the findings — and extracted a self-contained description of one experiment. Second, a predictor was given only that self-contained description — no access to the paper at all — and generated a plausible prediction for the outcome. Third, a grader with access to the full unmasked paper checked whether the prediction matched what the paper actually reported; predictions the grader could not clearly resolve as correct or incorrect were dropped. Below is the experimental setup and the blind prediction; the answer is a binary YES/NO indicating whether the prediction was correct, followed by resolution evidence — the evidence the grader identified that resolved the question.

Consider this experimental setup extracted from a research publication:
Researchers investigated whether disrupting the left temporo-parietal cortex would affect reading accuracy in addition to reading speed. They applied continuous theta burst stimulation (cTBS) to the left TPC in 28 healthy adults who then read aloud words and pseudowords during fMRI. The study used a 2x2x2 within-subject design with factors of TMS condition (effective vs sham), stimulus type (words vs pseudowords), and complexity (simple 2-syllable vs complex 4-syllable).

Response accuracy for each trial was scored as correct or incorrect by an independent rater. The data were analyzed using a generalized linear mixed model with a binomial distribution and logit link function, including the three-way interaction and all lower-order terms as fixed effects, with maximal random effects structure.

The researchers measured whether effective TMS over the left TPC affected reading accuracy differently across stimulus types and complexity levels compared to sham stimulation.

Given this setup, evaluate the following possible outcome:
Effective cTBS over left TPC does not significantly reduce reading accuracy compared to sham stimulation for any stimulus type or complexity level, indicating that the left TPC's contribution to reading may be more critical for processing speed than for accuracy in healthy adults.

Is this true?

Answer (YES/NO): YES